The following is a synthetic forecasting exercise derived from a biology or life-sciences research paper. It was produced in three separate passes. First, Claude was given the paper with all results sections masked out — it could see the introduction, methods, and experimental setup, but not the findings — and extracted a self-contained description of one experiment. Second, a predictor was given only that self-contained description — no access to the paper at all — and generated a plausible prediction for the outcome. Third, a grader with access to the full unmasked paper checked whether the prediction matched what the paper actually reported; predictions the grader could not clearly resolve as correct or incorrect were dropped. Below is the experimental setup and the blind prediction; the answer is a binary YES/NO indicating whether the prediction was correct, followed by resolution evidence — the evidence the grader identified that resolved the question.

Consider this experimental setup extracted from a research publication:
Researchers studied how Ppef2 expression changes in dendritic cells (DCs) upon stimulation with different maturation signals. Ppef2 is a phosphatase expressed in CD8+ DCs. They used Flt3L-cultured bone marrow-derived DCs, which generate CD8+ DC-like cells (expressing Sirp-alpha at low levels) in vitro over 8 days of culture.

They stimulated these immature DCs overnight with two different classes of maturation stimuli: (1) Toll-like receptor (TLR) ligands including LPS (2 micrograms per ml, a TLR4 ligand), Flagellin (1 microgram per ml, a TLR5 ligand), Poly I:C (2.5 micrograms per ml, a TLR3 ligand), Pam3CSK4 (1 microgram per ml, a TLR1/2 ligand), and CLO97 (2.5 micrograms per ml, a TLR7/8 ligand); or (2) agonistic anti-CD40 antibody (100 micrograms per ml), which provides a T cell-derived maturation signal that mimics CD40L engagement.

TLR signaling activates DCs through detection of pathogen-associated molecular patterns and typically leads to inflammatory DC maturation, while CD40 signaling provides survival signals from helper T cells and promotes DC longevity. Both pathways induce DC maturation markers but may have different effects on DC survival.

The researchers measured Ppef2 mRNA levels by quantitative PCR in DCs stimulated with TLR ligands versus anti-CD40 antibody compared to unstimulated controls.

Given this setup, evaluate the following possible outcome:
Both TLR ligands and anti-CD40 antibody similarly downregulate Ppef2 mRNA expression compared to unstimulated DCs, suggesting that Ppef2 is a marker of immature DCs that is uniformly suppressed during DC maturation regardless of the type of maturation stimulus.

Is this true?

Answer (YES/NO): NO